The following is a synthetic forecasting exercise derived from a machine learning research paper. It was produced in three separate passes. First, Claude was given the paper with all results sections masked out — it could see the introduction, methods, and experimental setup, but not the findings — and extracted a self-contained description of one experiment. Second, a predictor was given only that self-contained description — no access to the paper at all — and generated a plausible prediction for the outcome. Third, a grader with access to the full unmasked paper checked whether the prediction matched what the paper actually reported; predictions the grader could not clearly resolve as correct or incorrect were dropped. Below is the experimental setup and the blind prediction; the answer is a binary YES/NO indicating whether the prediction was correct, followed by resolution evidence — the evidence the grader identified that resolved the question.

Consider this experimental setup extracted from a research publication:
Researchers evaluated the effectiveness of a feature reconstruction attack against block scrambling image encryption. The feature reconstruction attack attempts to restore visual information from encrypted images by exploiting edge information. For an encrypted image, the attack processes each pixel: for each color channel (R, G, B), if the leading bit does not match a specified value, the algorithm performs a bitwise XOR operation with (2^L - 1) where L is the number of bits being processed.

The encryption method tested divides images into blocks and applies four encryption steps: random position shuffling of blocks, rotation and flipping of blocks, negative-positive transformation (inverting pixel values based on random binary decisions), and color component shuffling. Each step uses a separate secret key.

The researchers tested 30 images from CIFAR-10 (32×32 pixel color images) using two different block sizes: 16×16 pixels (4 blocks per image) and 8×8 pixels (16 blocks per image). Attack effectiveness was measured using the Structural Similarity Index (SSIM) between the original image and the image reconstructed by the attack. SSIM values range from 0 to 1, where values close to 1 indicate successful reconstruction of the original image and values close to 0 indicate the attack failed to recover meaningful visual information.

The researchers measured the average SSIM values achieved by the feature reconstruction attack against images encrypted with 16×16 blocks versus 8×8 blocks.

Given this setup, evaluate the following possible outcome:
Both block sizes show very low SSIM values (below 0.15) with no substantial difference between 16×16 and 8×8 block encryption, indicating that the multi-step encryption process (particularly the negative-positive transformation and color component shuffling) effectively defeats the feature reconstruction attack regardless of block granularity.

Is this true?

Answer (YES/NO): YES